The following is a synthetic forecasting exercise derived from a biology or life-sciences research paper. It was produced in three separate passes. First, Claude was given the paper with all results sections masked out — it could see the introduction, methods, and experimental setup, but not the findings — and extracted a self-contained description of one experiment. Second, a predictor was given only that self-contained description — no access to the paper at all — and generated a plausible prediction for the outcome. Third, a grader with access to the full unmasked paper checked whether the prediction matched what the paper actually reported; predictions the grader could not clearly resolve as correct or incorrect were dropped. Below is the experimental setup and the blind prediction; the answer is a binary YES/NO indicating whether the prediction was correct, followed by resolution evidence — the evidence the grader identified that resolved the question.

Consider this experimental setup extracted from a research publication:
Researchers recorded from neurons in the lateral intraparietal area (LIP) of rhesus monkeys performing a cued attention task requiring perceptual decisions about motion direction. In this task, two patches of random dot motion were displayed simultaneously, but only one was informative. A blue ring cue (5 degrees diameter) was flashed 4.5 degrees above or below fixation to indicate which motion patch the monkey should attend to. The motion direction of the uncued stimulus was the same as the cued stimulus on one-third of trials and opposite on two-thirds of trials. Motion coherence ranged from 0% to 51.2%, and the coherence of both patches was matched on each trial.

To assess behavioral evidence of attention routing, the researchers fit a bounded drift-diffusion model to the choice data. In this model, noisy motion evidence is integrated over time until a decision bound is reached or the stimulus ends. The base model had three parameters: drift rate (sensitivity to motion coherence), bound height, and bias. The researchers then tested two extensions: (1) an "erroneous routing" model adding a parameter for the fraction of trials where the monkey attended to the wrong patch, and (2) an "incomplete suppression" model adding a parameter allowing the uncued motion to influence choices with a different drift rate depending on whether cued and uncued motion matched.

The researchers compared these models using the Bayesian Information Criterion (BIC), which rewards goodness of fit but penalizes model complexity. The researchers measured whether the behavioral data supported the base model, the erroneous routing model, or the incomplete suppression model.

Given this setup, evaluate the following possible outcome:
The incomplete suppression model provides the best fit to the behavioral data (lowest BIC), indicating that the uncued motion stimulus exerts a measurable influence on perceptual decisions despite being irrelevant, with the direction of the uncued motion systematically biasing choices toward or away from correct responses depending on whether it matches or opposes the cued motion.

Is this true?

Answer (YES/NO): NO